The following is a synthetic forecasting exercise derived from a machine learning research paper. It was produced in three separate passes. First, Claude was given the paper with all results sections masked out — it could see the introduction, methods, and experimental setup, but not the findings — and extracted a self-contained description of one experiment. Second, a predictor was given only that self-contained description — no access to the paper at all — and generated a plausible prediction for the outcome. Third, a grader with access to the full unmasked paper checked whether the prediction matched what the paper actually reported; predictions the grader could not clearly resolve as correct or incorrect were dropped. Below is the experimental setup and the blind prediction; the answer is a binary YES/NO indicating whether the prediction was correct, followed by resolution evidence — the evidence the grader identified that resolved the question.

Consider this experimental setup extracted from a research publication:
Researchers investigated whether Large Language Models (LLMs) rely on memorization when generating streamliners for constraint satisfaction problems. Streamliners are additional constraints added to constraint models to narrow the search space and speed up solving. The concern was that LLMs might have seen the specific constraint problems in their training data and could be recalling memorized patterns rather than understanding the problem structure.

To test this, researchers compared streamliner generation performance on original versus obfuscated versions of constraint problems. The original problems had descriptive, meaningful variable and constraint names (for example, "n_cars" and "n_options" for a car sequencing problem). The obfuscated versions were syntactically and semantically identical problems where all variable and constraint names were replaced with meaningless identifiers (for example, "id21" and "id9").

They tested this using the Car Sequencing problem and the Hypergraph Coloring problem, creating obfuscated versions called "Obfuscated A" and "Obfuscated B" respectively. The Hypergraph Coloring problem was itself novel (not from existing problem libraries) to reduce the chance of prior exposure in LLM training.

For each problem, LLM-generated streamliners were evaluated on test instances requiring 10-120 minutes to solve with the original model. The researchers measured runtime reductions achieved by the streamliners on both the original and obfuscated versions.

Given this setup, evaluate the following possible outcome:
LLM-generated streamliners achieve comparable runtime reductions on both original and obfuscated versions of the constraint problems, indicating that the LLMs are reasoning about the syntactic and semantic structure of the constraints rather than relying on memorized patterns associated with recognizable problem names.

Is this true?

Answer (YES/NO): YES